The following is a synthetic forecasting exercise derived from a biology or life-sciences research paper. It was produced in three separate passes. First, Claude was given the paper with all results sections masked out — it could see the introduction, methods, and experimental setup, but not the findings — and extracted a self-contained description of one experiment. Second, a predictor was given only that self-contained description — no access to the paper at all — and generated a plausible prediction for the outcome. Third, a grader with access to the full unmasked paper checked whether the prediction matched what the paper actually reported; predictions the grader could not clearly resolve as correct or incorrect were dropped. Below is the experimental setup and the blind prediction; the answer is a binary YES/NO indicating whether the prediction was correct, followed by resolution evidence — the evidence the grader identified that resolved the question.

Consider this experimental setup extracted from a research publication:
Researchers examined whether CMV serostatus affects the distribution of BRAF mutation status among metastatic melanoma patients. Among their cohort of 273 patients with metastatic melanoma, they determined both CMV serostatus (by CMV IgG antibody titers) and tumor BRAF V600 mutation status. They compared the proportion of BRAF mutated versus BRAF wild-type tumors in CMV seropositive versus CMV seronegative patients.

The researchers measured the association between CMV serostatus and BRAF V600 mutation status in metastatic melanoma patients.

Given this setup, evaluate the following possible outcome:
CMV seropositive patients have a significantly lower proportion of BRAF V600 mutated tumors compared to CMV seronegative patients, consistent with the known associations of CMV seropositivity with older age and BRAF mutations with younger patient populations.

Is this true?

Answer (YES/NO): YES